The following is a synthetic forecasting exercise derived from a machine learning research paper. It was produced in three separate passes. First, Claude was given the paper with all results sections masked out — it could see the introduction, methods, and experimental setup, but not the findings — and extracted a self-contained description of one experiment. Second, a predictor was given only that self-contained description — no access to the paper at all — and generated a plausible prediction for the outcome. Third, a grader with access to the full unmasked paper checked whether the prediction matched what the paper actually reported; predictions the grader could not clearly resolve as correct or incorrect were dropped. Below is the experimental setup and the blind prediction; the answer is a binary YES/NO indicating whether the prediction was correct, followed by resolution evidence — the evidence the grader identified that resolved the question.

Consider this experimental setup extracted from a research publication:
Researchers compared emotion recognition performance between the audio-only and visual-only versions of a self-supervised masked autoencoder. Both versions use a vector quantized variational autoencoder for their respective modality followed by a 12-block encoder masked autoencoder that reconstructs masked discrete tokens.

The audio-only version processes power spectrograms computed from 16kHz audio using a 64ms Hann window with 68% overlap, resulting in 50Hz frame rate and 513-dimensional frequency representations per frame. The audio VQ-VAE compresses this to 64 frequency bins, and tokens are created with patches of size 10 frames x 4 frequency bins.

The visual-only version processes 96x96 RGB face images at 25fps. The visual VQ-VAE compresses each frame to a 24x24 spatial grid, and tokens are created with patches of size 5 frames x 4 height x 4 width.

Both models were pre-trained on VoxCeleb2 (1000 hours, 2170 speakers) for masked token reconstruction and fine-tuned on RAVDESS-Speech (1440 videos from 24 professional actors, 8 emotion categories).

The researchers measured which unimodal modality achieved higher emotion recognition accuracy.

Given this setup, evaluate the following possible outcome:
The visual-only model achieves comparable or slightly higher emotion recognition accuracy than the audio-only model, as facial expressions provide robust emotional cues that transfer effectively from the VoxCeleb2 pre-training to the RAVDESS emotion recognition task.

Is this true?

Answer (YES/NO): YES